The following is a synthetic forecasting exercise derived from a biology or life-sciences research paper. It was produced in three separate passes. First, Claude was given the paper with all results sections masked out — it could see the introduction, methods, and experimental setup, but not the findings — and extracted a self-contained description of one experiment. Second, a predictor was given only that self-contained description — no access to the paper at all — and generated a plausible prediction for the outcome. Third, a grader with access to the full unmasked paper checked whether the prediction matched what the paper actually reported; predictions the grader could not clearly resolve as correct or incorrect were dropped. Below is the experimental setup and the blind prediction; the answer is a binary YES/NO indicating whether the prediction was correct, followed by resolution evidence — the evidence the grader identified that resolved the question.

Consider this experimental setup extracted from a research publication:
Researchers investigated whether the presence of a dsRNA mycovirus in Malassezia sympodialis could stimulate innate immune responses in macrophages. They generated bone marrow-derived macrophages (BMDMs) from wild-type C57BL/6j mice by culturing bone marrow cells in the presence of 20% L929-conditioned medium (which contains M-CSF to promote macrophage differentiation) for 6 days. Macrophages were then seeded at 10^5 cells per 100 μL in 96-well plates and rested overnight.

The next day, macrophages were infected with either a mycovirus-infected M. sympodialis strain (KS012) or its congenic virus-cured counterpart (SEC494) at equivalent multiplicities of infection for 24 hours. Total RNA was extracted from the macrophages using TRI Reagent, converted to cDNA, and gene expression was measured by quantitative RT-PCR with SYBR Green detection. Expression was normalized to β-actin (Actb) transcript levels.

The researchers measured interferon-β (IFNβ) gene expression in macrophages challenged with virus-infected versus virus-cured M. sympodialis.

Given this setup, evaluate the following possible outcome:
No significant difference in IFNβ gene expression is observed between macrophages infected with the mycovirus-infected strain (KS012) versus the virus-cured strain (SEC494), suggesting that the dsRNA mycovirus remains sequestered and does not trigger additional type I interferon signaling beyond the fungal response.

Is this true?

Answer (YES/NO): NO